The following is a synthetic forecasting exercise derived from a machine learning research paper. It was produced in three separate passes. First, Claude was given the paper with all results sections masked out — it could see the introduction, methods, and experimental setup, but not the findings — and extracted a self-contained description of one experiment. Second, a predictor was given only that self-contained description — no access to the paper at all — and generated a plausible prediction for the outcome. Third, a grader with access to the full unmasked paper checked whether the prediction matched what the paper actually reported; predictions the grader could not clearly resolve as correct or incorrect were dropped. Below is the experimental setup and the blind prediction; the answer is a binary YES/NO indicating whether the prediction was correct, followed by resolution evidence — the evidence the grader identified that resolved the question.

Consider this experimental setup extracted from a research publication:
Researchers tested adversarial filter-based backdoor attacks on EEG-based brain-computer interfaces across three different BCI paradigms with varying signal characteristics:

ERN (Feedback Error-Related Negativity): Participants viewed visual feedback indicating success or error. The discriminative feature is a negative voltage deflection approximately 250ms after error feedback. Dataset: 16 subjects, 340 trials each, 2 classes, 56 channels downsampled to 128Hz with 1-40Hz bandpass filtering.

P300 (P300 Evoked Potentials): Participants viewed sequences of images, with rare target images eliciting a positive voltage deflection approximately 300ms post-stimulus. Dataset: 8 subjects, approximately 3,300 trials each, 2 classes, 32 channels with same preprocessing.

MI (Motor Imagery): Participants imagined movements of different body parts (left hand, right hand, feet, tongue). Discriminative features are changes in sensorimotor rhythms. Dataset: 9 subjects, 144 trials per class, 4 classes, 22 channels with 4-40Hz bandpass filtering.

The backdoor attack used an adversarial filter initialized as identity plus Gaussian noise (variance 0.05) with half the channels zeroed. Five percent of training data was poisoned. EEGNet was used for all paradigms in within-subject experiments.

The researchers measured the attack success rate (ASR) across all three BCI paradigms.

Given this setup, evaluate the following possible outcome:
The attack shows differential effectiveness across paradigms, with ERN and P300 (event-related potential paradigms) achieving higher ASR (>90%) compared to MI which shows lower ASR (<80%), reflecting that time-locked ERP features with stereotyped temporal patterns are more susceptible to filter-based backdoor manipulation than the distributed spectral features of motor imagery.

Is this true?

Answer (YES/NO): NO